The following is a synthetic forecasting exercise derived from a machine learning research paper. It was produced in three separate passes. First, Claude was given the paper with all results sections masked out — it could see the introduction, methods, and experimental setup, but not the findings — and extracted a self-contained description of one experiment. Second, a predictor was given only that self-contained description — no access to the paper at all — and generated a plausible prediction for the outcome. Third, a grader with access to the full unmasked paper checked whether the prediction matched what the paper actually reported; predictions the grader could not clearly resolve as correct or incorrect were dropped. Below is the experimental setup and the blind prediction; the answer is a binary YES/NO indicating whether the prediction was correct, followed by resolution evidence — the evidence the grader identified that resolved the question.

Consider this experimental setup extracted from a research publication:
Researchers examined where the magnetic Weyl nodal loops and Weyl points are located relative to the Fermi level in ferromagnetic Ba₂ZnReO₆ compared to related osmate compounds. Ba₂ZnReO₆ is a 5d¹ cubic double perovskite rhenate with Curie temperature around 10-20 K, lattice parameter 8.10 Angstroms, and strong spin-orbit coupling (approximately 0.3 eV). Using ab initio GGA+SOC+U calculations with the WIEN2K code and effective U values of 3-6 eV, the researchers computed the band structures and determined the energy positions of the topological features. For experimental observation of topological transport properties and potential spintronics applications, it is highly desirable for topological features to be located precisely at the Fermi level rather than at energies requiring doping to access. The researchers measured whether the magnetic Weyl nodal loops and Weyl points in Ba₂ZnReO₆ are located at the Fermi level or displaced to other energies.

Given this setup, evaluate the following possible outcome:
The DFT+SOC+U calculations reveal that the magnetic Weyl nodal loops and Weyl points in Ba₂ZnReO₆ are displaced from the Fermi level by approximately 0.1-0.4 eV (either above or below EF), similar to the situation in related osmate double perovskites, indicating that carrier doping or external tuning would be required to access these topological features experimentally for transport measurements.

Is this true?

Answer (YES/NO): NO